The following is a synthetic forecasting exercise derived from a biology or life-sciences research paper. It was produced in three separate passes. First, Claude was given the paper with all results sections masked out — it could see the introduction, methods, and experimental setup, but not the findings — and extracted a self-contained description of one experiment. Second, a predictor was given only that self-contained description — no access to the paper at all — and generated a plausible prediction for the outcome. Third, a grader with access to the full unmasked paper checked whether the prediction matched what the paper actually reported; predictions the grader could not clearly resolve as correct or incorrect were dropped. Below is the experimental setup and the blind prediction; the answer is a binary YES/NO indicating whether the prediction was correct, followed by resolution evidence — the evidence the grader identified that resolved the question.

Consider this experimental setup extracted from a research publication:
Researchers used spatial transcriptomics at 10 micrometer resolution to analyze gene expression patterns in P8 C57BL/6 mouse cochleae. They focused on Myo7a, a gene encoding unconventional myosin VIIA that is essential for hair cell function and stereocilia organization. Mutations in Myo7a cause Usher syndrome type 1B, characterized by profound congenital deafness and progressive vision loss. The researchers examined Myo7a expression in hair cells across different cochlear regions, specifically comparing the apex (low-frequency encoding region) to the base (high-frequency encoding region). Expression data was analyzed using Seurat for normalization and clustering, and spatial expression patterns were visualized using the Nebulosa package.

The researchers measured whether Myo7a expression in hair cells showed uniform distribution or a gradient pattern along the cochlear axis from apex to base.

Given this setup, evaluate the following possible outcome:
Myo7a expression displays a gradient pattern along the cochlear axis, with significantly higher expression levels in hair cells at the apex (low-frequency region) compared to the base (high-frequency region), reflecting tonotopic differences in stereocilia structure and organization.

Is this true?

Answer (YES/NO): NO